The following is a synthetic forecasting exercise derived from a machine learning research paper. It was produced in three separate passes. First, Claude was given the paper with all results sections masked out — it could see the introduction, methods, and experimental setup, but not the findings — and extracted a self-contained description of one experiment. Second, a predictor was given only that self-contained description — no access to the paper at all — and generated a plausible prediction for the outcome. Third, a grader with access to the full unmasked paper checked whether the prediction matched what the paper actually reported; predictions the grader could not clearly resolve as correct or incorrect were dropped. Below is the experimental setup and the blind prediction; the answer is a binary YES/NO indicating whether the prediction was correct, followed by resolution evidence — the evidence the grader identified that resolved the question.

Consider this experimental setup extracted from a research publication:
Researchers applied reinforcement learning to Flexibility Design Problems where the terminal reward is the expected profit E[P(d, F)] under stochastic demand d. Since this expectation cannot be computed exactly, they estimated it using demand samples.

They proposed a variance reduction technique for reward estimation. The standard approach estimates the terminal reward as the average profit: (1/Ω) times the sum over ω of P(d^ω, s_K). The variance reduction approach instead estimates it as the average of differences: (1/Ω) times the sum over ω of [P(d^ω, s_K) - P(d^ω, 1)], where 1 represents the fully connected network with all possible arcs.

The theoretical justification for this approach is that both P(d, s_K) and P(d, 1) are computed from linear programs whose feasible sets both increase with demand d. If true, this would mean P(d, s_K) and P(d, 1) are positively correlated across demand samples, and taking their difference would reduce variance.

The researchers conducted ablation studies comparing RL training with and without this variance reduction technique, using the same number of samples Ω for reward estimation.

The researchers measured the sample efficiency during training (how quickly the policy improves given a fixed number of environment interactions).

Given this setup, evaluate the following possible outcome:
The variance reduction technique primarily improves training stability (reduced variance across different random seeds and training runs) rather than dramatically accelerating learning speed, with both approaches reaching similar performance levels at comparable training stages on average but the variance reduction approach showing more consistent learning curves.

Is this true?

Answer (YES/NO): NO